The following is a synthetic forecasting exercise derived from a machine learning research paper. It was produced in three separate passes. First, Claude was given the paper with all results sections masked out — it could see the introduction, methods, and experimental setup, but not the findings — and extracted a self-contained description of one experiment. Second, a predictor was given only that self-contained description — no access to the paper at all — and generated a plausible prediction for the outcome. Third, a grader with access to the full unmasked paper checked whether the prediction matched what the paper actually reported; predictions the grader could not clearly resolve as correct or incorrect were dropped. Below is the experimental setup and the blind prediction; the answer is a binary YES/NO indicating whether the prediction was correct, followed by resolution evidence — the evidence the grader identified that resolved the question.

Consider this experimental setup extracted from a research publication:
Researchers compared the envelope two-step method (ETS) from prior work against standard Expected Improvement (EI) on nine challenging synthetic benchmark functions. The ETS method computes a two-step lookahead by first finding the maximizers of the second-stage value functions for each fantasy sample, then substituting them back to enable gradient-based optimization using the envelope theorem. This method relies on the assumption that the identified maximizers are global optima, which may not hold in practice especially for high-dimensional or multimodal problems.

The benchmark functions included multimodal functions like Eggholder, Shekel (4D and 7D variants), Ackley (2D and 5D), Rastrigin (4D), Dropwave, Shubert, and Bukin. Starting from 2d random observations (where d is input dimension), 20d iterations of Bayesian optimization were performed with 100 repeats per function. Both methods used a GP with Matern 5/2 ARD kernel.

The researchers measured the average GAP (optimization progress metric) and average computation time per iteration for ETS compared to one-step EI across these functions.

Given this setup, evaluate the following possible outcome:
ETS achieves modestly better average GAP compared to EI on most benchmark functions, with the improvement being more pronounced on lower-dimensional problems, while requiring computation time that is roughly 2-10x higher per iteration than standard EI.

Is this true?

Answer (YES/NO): NO